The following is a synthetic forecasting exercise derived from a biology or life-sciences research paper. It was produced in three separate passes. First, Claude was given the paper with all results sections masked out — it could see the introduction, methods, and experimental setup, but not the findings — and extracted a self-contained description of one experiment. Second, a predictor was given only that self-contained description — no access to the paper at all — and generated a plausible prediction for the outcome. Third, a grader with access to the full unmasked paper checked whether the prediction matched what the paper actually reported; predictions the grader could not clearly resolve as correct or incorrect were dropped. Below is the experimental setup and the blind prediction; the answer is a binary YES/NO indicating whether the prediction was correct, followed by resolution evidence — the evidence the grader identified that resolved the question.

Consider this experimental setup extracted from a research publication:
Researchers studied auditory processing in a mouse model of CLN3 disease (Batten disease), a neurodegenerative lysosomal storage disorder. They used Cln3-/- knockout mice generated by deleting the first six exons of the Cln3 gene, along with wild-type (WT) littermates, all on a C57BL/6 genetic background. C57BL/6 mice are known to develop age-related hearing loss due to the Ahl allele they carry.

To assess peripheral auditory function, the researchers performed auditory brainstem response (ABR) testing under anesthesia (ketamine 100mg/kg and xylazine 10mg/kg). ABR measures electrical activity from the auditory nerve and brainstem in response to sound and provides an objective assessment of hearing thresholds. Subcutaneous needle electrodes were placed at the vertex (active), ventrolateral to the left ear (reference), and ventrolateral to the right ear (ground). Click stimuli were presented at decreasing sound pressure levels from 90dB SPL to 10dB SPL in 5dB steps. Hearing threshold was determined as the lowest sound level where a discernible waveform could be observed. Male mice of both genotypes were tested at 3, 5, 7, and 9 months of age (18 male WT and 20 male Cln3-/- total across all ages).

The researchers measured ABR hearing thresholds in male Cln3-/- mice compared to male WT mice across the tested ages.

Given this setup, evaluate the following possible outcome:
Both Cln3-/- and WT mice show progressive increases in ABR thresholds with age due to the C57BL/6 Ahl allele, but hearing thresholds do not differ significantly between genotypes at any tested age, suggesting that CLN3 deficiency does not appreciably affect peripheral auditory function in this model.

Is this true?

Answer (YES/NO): YES